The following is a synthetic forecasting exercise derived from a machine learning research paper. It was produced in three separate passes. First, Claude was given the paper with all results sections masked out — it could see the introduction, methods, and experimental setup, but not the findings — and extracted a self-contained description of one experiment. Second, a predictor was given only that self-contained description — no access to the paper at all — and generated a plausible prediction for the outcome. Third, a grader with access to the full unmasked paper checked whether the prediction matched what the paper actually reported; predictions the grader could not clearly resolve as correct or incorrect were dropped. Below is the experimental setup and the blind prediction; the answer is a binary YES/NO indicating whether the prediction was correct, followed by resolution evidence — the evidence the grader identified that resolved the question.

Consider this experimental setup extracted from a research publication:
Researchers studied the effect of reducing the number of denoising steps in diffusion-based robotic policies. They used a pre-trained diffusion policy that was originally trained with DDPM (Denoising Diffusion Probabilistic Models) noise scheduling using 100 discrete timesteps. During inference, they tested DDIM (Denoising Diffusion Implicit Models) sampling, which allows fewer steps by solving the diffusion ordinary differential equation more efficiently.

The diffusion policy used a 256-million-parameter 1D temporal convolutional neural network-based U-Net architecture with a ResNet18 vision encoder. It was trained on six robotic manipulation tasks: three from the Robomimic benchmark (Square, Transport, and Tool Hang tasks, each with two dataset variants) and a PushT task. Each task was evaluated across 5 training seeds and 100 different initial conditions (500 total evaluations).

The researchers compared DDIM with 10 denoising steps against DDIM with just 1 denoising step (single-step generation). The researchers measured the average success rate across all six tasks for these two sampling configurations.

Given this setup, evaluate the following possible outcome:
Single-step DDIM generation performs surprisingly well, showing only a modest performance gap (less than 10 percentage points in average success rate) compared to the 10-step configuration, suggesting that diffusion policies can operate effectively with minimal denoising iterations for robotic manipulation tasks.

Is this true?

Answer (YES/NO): NO